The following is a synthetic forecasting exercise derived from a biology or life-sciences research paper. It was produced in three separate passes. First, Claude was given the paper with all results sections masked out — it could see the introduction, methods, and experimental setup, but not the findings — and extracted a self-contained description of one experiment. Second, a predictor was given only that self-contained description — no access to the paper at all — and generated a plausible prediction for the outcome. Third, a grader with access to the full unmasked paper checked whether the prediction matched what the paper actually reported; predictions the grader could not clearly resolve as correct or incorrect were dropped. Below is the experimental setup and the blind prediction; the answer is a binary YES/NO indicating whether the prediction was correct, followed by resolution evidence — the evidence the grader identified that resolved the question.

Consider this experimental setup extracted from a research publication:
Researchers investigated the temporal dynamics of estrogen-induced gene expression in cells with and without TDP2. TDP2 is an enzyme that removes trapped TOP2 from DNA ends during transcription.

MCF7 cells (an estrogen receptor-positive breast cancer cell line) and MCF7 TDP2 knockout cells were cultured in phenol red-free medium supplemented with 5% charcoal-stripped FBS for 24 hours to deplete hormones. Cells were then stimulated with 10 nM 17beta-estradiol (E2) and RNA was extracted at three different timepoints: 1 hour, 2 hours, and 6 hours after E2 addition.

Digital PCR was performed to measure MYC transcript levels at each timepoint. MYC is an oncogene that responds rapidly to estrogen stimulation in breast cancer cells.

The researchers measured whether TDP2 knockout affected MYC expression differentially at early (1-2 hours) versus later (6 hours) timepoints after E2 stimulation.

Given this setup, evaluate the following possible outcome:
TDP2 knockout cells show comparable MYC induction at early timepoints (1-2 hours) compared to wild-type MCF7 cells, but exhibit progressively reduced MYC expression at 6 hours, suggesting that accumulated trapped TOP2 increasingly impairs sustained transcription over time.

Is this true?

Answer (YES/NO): NO